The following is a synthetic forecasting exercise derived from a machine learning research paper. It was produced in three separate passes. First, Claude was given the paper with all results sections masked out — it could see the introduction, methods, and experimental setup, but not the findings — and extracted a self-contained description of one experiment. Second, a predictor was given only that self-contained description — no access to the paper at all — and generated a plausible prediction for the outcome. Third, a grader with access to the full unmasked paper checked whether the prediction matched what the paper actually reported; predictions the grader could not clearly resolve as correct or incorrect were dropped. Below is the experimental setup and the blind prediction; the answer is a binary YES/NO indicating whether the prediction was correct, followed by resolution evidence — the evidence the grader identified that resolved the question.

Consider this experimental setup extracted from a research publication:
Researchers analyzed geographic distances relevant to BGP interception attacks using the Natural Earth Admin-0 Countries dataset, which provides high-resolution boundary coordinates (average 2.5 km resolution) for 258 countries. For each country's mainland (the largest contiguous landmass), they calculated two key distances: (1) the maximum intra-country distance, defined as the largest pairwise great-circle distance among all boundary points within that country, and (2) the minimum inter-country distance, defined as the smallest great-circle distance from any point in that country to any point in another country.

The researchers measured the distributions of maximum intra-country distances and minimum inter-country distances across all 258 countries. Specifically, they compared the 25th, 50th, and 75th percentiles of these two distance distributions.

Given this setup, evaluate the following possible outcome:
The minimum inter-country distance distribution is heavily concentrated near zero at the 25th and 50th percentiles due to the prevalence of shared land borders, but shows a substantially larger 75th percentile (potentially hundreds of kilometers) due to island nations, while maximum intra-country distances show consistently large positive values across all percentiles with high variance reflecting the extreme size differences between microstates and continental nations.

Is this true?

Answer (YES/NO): NO